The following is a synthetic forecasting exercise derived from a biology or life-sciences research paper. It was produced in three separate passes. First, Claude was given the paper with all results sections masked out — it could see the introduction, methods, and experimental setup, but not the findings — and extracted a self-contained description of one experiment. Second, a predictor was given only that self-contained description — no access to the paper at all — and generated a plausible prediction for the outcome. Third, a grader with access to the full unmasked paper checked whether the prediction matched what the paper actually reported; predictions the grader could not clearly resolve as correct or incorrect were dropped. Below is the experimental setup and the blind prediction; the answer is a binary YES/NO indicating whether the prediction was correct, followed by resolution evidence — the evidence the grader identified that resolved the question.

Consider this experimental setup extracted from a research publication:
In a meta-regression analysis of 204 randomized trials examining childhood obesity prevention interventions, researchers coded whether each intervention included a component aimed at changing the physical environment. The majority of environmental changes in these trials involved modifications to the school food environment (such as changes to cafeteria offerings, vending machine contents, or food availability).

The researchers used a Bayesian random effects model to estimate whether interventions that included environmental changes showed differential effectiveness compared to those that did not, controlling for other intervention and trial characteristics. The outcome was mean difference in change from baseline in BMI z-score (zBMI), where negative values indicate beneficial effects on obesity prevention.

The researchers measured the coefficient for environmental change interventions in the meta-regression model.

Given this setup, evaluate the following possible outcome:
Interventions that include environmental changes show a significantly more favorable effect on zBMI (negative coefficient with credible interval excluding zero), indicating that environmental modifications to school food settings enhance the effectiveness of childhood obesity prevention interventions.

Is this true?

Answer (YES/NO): NO